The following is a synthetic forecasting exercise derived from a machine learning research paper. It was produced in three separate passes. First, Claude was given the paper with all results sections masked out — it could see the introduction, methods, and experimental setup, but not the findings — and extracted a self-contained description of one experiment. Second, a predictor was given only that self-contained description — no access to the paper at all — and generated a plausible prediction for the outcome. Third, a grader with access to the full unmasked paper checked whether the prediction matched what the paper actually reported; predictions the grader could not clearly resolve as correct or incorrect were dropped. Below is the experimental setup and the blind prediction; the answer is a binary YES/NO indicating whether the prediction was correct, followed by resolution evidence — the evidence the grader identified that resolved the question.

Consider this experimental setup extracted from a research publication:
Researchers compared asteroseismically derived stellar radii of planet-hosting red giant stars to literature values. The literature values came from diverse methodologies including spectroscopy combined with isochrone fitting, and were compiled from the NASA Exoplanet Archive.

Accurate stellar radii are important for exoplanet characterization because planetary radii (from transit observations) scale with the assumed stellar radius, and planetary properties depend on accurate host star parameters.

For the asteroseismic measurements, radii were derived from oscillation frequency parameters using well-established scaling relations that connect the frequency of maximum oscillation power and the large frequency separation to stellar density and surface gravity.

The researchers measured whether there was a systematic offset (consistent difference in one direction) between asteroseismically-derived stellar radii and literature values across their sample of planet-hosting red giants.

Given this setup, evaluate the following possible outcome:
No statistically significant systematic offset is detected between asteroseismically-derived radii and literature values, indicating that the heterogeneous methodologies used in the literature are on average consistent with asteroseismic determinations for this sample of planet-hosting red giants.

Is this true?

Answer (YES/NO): YES